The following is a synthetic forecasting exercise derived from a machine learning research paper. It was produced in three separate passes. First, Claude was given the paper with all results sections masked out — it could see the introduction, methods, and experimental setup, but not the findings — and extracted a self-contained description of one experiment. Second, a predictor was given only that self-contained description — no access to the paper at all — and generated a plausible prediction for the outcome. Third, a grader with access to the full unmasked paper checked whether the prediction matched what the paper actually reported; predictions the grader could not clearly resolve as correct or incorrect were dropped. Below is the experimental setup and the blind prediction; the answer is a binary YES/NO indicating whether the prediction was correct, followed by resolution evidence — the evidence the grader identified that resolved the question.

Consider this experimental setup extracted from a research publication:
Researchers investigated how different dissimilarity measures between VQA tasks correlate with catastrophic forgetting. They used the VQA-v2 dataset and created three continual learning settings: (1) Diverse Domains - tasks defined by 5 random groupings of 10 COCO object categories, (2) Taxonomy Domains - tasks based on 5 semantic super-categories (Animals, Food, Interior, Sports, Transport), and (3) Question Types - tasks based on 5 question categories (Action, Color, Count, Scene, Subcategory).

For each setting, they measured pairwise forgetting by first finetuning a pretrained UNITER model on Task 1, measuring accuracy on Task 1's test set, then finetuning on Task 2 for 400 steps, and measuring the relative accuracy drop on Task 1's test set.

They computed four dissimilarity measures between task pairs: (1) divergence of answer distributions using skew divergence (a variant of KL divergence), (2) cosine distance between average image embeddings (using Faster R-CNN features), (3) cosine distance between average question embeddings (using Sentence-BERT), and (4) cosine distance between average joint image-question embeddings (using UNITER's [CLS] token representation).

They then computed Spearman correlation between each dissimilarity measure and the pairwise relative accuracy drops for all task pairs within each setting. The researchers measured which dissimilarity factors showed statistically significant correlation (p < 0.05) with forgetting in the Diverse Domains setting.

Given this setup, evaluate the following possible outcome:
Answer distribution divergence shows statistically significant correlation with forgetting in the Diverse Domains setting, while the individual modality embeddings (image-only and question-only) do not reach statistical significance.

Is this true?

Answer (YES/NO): YES